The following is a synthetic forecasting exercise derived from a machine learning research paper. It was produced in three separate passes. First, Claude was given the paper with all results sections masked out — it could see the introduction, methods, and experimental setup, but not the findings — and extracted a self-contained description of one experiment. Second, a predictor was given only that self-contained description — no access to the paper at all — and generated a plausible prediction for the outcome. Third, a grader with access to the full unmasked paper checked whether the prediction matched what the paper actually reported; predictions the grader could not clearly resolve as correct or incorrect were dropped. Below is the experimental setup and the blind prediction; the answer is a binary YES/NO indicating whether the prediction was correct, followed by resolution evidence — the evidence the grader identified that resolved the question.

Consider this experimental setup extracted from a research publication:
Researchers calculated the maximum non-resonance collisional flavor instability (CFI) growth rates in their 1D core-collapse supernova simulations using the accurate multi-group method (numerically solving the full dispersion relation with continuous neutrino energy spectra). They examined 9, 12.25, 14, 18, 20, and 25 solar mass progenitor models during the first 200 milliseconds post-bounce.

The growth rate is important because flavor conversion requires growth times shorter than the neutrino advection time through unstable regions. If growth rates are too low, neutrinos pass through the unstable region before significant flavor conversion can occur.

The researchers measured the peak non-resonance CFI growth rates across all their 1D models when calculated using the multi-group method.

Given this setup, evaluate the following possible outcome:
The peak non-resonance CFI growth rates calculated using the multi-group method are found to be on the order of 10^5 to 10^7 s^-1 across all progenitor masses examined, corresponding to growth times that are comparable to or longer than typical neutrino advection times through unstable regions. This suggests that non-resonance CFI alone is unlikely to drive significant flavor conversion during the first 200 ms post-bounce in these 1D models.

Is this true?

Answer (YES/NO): NO